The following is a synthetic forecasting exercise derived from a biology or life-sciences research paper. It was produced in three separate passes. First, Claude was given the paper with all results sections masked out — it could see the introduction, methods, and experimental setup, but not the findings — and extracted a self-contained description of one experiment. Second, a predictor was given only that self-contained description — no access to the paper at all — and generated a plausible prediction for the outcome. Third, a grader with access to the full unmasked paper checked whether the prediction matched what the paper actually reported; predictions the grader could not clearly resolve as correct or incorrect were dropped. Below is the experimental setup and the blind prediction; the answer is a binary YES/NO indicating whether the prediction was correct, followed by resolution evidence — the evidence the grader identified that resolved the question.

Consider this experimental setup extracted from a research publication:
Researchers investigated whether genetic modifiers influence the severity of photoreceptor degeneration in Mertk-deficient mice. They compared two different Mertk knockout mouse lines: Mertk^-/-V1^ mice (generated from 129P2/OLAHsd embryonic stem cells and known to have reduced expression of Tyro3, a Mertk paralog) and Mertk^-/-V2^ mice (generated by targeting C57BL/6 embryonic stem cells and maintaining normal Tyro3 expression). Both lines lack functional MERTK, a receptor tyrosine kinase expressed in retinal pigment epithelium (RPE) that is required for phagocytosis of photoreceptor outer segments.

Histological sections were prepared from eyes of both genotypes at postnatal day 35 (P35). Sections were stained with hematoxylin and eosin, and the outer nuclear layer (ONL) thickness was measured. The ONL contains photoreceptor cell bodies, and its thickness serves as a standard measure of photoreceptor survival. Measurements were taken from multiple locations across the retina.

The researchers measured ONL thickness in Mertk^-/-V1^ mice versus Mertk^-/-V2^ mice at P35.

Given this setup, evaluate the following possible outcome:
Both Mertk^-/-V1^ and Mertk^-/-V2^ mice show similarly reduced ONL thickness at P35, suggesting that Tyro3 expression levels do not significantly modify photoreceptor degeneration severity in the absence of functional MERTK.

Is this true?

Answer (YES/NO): NO